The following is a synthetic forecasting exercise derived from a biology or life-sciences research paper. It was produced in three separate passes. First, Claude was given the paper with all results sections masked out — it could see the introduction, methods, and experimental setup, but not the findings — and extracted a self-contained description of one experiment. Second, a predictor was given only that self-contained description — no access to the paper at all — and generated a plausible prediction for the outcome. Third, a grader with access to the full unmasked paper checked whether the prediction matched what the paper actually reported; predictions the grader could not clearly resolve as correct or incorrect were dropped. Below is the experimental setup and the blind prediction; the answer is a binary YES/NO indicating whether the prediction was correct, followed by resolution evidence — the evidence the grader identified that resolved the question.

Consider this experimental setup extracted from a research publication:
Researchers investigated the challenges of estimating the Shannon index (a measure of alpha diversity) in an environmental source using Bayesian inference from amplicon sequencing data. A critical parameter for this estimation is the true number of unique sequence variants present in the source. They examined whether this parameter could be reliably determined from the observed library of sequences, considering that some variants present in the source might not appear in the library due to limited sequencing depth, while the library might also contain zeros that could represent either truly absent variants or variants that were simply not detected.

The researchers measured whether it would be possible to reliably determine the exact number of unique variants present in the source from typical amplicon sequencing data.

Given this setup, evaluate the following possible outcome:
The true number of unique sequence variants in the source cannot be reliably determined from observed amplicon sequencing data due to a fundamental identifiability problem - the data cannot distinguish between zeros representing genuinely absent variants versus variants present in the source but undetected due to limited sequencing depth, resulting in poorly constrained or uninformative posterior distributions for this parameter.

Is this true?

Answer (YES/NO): YES